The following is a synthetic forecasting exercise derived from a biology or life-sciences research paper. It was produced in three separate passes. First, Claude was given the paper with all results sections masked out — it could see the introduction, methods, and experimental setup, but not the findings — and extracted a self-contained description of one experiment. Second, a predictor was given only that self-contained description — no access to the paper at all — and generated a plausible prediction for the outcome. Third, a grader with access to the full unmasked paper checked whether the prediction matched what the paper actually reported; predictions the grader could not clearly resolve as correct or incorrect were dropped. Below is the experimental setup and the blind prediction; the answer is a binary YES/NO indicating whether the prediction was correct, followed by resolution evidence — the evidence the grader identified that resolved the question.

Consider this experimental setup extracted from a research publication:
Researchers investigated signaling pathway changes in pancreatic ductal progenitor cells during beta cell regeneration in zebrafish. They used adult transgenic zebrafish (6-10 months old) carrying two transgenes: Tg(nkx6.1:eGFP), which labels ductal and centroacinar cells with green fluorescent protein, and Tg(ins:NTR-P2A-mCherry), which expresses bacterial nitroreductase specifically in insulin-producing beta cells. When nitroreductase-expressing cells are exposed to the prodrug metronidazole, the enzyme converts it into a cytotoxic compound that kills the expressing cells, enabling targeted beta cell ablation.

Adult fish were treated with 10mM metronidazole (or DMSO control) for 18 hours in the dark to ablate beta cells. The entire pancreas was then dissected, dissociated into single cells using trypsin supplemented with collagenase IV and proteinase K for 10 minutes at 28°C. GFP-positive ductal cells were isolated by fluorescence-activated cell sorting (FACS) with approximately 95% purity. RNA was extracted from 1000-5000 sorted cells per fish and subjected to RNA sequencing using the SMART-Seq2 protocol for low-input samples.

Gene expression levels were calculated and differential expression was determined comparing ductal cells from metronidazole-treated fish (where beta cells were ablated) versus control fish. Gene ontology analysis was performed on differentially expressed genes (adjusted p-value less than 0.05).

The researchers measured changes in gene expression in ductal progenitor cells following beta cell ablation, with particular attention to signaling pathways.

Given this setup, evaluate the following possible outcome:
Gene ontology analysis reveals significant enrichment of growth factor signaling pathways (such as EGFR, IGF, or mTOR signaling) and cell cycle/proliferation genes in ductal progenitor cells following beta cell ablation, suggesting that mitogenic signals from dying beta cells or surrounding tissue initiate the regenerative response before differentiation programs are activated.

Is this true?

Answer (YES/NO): NO